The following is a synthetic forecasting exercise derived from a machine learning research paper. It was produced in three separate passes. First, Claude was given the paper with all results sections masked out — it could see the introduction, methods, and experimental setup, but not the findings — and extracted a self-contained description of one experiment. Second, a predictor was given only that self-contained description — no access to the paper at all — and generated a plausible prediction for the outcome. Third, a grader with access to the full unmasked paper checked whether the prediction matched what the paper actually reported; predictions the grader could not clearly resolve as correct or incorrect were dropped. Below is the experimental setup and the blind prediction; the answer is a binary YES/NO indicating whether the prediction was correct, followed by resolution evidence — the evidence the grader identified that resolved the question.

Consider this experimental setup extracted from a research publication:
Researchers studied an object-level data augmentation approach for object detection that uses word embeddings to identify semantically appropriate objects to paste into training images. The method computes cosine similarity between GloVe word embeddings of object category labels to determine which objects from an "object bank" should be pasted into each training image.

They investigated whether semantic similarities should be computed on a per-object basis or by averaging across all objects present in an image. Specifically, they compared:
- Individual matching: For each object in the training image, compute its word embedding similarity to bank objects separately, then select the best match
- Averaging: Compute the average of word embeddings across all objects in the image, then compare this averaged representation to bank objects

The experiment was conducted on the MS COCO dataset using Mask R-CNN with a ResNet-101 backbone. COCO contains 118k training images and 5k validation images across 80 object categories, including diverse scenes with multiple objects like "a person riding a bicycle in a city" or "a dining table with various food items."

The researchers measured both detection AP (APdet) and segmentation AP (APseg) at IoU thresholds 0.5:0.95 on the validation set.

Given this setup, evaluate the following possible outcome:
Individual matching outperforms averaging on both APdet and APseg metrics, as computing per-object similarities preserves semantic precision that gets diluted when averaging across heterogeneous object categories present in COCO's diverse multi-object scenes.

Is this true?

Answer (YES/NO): YES